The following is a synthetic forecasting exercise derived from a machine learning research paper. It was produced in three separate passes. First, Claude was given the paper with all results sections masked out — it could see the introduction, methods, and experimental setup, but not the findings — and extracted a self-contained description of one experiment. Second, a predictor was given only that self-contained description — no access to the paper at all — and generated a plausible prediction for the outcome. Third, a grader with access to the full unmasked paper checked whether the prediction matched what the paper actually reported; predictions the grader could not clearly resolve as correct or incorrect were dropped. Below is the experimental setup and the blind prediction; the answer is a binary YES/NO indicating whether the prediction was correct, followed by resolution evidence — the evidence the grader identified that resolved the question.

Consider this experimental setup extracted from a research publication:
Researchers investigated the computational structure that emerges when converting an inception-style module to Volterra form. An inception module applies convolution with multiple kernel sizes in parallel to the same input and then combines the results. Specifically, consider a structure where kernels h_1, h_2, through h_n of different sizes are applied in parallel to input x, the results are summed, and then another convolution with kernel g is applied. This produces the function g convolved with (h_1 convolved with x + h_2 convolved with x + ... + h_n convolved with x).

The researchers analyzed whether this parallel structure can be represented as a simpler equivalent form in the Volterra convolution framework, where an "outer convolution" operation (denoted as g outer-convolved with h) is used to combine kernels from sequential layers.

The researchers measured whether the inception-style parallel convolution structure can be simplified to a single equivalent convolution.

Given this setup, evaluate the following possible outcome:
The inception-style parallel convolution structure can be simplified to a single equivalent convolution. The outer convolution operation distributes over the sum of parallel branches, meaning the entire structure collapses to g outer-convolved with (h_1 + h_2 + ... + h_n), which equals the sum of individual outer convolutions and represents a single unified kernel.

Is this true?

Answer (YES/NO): YES